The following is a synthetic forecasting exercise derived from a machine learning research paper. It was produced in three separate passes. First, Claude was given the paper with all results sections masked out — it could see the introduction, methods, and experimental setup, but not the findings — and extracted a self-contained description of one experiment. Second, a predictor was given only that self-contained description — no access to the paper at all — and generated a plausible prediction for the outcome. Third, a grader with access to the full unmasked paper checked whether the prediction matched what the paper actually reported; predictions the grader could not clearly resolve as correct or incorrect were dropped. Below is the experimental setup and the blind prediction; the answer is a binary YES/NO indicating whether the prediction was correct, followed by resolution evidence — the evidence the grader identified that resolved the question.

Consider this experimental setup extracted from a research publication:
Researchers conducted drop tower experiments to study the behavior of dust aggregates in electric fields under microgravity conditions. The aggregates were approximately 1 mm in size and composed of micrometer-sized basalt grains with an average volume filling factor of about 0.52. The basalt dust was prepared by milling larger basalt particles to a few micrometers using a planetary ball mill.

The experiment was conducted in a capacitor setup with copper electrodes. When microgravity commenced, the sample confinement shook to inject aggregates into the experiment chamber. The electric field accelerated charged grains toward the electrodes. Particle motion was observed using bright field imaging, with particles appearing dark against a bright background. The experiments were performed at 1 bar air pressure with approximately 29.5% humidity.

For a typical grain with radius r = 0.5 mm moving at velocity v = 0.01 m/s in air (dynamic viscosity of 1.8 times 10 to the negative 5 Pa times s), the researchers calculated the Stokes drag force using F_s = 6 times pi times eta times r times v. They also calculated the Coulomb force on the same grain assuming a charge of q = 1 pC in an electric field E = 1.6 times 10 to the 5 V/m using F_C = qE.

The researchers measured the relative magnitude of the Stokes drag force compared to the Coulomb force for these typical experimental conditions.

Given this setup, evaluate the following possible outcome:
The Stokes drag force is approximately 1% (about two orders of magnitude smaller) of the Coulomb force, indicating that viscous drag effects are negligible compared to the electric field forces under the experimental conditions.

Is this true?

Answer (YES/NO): YES